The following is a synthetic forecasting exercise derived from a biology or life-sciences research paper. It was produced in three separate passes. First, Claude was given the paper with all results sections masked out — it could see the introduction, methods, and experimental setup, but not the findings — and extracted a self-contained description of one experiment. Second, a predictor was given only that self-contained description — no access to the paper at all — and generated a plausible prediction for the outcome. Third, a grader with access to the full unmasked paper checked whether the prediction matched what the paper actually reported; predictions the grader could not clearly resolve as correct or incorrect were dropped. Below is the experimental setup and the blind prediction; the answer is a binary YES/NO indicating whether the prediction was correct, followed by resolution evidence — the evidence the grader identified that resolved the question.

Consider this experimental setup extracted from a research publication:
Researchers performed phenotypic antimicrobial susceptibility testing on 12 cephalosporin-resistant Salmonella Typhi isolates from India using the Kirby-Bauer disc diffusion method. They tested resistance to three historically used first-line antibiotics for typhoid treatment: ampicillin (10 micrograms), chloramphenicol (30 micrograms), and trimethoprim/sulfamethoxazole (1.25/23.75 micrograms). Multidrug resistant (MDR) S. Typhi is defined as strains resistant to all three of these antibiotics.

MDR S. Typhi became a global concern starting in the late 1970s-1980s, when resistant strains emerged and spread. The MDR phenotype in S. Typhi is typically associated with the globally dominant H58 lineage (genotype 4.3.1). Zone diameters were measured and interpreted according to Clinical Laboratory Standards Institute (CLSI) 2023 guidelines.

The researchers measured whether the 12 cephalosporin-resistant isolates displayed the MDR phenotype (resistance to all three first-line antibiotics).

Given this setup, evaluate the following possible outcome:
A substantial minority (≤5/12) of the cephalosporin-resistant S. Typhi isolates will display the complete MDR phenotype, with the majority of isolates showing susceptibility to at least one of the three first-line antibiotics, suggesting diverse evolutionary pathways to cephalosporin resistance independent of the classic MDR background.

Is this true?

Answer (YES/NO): NO